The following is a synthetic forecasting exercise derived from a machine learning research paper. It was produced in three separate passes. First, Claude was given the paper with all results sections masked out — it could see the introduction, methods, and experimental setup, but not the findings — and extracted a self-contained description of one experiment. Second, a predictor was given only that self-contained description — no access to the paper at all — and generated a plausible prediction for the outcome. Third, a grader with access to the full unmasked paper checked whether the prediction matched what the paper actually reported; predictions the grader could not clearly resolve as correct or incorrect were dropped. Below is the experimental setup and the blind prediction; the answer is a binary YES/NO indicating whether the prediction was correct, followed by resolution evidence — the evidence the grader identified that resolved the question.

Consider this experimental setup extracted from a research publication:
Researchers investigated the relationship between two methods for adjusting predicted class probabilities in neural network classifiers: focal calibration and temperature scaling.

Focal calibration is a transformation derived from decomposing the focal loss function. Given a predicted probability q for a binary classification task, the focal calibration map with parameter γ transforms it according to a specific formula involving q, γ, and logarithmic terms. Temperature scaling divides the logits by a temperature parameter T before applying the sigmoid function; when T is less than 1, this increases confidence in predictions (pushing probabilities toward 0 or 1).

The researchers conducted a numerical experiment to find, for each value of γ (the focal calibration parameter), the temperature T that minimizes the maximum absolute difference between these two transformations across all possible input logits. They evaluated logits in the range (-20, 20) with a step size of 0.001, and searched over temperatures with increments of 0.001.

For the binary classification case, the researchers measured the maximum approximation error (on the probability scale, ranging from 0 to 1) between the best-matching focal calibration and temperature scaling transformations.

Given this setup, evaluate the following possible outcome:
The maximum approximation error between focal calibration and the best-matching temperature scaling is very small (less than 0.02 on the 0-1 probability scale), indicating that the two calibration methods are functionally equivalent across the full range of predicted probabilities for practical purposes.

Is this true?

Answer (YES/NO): YES